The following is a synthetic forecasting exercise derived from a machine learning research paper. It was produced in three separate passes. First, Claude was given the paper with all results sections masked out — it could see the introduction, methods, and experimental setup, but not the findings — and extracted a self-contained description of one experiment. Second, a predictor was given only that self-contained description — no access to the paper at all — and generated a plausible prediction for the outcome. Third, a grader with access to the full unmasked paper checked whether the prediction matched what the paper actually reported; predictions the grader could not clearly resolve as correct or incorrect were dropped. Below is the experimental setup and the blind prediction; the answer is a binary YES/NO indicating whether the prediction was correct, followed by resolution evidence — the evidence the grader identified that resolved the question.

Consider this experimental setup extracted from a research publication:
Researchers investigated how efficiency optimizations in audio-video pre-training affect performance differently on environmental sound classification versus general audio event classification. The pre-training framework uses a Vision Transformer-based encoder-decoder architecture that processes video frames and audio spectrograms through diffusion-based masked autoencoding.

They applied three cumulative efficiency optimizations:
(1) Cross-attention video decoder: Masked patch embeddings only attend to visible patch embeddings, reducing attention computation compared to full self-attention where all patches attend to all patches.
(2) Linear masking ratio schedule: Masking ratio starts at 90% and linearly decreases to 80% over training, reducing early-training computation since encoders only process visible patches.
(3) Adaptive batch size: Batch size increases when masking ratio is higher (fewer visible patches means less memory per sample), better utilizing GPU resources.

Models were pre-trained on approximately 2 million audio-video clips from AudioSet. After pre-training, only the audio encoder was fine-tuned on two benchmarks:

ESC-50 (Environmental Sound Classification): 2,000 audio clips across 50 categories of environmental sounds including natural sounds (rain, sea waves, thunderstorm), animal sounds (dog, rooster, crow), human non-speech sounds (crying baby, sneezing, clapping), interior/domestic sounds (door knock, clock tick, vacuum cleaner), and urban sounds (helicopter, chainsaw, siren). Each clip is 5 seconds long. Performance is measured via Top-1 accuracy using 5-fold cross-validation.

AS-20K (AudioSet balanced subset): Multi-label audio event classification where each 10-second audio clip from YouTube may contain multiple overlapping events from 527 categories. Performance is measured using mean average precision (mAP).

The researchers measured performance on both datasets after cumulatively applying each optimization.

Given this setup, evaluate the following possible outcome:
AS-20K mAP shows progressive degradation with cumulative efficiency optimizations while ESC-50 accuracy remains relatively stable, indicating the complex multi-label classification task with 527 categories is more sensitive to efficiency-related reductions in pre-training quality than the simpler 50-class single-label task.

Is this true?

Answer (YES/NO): NO